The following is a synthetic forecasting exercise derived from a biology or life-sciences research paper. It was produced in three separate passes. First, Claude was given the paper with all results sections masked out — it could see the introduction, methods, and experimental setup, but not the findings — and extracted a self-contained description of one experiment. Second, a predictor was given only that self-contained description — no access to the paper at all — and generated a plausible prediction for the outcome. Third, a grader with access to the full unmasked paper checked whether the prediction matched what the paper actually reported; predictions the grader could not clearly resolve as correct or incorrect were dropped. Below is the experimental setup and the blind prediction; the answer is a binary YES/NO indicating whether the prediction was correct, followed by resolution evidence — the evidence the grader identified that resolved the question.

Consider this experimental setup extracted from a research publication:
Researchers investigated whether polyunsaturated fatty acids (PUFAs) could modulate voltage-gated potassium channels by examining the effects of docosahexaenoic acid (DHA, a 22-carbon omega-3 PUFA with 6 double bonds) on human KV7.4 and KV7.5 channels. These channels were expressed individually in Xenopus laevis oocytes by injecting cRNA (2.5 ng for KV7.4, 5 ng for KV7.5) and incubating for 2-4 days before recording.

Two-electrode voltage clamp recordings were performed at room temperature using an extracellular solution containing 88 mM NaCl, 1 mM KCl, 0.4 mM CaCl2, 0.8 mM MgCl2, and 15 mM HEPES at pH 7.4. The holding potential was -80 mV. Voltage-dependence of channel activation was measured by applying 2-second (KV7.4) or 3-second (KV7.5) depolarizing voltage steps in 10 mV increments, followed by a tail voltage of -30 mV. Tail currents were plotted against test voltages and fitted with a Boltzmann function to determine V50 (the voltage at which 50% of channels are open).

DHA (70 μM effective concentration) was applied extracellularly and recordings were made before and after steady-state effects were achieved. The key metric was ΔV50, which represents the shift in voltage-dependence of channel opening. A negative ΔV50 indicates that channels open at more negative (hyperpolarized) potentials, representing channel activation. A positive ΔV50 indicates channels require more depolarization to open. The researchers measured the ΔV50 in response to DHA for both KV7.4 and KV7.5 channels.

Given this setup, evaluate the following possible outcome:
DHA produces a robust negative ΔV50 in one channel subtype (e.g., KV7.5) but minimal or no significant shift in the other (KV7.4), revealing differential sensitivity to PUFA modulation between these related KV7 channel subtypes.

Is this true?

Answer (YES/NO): NO